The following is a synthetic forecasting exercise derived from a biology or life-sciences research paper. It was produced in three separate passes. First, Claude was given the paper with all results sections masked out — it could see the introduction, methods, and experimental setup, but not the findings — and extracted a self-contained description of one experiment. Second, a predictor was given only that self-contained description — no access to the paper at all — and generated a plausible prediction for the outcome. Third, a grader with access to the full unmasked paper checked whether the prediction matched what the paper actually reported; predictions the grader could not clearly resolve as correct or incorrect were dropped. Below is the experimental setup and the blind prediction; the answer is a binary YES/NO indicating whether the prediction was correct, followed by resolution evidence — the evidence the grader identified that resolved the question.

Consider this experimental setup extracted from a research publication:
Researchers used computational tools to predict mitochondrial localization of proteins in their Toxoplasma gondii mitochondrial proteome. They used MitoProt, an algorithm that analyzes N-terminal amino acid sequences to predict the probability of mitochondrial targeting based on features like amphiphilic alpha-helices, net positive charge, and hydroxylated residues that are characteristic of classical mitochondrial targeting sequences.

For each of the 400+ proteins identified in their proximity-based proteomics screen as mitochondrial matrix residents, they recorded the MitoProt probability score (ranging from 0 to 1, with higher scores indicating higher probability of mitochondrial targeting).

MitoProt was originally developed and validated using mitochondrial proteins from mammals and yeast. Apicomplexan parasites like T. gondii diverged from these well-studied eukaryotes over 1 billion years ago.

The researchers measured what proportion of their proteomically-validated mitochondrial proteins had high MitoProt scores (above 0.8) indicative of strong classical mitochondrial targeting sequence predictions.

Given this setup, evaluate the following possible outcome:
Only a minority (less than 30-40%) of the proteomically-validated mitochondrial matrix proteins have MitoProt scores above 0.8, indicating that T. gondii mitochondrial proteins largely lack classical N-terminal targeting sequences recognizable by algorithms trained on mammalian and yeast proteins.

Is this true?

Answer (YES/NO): NO